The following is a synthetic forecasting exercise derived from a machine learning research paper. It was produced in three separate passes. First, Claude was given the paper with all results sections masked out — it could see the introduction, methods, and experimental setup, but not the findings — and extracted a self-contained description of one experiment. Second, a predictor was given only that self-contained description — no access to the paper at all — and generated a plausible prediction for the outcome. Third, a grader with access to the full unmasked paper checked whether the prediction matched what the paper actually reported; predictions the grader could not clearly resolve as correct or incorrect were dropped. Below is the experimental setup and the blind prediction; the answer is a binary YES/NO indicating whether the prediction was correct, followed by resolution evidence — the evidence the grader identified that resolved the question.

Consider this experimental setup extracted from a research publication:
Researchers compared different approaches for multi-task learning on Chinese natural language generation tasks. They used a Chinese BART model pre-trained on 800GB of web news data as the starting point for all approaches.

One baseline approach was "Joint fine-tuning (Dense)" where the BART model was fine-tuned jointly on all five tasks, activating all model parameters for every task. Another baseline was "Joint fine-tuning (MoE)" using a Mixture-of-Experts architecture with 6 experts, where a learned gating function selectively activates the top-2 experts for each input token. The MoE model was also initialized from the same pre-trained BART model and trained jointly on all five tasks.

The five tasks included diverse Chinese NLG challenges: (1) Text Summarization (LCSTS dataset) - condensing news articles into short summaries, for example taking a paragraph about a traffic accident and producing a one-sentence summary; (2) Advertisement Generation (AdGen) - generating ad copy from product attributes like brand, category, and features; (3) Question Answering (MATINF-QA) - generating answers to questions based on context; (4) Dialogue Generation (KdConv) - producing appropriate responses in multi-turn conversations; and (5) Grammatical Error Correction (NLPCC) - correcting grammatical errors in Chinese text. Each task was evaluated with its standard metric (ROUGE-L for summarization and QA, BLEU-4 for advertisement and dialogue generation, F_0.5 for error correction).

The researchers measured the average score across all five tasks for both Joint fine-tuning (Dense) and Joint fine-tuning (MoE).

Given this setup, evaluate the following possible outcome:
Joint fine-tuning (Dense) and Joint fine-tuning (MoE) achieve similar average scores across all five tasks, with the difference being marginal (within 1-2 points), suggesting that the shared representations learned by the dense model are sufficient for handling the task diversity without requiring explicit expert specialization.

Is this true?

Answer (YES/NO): YES